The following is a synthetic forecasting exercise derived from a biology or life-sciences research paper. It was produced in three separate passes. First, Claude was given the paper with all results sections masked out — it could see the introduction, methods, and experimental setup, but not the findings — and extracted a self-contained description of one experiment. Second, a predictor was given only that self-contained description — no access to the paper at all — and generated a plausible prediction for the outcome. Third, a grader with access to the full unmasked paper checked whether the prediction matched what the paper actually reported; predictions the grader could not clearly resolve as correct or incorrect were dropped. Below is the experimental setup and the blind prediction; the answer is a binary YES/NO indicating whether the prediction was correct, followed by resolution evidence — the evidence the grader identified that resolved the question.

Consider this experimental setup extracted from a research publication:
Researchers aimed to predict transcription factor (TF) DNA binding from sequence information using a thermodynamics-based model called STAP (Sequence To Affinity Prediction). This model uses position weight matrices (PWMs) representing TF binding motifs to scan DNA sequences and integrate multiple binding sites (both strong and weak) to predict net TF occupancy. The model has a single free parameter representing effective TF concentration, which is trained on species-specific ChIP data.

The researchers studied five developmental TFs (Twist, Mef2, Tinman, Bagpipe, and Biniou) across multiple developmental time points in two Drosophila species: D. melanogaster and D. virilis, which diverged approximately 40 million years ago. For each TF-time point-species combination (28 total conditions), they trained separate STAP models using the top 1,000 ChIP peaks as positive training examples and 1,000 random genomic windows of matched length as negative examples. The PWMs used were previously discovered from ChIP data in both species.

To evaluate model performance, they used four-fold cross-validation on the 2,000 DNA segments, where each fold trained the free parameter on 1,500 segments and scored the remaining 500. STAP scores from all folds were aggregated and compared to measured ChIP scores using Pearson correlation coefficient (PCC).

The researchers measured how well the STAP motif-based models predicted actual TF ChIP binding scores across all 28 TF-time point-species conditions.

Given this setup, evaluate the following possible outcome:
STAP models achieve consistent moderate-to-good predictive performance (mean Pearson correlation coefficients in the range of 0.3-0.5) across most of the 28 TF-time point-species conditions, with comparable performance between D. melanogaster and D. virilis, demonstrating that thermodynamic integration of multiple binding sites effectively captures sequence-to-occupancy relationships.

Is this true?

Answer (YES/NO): NO